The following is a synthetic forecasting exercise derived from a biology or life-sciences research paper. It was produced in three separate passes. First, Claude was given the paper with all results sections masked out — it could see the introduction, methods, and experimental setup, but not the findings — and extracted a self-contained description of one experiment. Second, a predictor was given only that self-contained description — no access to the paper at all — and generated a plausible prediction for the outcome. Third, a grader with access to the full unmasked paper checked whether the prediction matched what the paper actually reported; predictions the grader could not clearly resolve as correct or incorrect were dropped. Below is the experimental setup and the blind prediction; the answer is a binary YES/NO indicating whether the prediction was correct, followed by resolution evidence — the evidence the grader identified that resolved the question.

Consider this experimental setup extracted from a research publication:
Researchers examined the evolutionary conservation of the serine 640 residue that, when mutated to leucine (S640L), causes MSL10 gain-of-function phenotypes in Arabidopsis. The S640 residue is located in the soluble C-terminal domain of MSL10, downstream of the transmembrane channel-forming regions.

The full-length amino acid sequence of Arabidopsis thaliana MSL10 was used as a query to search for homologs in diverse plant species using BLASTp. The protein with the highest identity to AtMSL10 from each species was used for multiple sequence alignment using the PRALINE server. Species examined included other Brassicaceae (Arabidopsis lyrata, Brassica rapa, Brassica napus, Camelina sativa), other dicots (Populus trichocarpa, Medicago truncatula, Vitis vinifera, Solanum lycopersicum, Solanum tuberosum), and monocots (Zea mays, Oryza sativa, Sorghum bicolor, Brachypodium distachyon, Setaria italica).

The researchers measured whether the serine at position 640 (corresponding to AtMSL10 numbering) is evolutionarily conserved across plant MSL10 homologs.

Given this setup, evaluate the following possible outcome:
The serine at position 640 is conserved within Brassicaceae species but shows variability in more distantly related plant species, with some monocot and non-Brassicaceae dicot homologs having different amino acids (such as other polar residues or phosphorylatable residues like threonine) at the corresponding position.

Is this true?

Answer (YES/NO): NO